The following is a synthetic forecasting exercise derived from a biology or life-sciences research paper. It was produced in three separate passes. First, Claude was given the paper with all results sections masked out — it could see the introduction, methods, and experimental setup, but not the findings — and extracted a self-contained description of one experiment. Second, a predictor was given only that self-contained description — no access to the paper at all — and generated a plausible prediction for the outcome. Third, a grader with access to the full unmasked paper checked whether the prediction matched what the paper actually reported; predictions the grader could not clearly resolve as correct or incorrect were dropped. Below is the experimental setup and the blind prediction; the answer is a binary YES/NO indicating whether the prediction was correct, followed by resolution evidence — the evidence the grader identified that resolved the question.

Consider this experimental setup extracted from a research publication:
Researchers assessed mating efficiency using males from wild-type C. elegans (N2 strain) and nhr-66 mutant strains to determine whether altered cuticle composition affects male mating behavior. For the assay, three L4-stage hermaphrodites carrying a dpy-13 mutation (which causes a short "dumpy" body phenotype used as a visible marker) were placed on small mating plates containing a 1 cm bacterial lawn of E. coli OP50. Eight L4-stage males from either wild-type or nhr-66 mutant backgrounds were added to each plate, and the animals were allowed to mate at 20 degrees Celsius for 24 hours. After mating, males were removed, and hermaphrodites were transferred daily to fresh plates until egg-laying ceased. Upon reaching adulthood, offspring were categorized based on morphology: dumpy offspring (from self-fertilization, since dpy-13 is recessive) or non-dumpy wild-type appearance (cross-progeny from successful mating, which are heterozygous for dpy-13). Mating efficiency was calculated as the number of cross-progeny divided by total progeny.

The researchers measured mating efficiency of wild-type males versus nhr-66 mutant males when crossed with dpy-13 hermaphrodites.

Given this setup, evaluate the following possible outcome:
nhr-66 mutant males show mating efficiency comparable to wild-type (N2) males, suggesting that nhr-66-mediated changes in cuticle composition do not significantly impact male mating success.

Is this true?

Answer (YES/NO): NO